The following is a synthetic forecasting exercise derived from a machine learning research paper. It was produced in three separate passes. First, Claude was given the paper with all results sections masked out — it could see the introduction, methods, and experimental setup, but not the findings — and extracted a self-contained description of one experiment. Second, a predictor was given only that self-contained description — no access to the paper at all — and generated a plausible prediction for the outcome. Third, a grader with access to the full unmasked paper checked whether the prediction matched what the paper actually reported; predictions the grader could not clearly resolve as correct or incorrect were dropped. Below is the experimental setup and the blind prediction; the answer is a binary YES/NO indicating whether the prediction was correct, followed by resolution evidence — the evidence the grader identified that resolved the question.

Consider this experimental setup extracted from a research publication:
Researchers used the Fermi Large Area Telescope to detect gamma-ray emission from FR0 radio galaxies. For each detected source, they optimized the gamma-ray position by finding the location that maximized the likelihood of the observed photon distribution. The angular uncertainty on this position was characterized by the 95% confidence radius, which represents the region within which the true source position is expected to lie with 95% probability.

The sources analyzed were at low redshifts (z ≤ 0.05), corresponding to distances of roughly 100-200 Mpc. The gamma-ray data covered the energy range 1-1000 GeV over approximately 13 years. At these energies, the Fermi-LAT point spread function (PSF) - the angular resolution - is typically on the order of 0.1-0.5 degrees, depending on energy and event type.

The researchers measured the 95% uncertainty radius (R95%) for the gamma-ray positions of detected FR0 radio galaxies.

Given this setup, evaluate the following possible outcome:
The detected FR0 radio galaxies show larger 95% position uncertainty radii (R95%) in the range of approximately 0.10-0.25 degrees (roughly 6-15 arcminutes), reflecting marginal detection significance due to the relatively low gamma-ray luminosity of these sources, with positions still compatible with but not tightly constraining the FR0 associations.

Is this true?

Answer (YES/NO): NO